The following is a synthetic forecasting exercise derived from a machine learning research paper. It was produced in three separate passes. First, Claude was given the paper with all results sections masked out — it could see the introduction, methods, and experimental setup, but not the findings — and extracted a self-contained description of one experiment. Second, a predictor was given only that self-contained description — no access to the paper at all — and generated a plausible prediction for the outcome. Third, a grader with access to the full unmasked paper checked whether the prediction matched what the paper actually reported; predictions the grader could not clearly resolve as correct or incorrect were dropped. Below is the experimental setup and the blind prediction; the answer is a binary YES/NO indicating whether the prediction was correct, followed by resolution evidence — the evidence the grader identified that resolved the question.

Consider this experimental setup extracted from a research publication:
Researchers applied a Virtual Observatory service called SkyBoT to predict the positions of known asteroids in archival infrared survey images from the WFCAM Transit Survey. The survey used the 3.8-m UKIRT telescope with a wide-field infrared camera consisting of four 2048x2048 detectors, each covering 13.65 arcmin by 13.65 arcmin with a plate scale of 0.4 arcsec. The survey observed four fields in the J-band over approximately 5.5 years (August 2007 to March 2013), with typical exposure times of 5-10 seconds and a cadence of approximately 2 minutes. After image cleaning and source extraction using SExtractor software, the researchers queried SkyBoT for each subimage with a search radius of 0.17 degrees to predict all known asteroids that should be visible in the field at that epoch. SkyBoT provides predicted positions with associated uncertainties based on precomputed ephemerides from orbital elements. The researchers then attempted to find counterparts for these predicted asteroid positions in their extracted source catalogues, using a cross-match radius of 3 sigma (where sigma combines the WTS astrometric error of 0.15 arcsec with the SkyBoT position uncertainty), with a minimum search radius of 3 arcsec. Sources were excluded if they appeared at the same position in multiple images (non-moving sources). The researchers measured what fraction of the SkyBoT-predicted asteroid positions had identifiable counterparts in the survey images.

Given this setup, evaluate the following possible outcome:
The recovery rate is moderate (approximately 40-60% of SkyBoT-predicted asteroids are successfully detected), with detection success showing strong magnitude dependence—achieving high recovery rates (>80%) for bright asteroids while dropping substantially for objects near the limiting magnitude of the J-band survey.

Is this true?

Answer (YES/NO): NO